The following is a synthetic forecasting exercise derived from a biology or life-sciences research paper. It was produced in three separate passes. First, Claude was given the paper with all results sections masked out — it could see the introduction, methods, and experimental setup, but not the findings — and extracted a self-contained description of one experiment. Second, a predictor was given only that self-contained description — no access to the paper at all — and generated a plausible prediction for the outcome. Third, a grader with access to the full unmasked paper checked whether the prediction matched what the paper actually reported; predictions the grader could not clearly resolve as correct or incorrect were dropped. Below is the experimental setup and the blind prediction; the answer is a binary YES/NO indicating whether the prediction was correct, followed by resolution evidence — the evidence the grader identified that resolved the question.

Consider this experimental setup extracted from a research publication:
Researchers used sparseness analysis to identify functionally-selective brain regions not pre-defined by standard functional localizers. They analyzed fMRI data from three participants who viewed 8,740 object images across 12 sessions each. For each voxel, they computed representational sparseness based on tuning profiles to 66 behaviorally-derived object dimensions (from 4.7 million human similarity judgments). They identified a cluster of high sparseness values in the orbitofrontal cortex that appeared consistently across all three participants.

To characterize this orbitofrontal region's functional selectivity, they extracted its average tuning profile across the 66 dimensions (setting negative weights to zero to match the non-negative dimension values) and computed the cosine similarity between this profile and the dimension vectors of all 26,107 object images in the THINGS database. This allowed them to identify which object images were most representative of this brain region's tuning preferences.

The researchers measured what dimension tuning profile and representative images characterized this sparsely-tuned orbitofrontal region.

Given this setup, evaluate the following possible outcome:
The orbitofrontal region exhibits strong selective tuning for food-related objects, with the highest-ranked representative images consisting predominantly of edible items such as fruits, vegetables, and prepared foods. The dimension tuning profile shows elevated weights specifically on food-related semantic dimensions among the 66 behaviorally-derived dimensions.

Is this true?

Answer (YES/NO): NO